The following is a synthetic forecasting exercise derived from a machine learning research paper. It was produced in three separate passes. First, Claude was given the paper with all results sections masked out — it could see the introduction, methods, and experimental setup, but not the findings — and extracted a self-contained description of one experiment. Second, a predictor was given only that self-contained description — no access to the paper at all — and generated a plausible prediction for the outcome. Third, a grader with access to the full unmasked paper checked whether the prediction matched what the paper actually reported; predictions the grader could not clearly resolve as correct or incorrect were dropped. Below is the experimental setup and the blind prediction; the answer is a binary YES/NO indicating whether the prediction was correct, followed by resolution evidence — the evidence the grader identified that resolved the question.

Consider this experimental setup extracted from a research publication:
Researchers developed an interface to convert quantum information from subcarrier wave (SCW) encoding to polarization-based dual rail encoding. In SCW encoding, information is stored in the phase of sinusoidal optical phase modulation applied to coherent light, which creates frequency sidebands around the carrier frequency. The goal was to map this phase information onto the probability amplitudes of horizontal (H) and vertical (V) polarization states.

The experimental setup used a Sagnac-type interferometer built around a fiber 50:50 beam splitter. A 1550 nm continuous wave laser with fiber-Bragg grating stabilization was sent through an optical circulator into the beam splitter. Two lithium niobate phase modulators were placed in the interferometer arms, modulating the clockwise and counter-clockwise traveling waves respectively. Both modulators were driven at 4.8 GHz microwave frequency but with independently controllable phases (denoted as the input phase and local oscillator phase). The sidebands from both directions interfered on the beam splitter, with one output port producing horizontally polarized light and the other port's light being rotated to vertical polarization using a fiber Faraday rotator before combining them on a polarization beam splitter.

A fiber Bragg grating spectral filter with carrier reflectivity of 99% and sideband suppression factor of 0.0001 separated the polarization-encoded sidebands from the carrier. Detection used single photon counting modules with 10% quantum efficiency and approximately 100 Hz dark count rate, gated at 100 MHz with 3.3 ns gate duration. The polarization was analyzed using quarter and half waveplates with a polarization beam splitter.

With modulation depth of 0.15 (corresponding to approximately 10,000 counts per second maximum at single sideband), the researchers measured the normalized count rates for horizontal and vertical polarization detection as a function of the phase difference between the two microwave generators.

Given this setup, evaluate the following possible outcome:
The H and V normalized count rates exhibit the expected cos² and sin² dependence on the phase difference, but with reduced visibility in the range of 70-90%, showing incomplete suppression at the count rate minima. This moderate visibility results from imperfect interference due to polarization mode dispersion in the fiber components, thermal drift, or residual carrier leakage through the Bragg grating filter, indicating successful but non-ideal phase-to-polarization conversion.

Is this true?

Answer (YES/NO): NO